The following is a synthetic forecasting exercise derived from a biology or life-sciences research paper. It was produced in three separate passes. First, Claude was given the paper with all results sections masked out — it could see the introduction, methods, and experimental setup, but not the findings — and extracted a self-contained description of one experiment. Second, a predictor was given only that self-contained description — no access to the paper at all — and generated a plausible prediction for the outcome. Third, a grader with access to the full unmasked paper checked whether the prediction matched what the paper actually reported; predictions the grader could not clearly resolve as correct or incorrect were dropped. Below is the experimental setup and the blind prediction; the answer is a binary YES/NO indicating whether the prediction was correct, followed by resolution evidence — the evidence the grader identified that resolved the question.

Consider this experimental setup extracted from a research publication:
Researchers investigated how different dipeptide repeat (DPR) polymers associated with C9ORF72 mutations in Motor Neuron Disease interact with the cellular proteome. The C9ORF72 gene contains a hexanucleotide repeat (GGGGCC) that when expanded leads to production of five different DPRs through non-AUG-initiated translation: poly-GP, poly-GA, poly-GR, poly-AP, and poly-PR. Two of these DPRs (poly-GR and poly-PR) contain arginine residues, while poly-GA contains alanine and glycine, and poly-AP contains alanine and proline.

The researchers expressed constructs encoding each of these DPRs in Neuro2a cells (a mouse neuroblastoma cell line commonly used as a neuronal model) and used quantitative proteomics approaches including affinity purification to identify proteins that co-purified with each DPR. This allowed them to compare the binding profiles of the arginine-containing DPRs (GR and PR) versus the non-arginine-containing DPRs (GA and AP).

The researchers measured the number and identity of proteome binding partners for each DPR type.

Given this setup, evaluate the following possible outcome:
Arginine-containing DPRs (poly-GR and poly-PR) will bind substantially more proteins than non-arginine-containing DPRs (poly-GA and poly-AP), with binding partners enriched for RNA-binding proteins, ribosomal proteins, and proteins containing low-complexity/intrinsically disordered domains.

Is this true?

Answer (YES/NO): YES